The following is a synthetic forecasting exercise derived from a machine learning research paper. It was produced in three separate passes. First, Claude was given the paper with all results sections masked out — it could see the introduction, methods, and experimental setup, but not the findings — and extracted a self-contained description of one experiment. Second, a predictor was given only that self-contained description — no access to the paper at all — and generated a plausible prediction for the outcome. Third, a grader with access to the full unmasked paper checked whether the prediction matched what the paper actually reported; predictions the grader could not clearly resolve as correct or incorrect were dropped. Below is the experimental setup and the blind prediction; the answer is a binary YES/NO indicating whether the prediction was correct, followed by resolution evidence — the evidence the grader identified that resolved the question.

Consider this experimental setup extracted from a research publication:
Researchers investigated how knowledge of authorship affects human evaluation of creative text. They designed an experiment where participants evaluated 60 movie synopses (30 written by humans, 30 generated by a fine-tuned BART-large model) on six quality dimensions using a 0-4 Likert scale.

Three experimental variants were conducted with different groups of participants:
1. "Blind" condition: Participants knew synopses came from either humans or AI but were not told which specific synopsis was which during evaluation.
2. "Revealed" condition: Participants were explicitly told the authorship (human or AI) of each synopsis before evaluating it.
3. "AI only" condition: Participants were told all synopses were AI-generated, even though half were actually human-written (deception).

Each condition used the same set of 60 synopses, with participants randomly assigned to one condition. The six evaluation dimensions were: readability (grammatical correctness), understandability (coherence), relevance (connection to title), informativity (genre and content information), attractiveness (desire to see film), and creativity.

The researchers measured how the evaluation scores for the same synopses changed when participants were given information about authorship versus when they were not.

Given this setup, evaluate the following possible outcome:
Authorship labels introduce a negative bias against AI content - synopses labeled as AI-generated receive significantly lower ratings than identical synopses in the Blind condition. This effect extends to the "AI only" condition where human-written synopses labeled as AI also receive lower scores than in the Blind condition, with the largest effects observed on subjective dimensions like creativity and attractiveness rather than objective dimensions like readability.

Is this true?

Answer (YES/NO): NO